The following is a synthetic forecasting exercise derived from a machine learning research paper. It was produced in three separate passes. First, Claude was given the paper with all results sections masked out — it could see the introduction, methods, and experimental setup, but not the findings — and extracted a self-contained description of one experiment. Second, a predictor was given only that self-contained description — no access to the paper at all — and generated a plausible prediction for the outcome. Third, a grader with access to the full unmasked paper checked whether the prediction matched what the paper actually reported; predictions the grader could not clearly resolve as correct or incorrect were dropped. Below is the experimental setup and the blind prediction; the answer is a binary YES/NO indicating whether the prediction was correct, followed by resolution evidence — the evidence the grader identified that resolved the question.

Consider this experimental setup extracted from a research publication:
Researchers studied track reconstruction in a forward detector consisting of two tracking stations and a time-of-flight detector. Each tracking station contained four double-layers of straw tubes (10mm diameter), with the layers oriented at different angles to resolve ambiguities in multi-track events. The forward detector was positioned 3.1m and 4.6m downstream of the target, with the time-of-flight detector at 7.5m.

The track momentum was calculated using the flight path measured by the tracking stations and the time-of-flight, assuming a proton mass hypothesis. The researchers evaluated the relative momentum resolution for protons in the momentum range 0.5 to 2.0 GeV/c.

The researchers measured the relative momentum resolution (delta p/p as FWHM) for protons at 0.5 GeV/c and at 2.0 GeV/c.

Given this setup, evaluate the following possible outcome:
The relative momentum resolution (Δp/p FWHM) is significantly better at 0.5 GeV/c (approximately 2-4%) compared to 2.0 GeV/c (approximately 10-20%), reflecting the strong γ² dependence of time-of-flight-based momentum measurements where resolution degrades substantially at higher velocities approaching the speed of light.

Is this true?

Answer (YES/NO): NO